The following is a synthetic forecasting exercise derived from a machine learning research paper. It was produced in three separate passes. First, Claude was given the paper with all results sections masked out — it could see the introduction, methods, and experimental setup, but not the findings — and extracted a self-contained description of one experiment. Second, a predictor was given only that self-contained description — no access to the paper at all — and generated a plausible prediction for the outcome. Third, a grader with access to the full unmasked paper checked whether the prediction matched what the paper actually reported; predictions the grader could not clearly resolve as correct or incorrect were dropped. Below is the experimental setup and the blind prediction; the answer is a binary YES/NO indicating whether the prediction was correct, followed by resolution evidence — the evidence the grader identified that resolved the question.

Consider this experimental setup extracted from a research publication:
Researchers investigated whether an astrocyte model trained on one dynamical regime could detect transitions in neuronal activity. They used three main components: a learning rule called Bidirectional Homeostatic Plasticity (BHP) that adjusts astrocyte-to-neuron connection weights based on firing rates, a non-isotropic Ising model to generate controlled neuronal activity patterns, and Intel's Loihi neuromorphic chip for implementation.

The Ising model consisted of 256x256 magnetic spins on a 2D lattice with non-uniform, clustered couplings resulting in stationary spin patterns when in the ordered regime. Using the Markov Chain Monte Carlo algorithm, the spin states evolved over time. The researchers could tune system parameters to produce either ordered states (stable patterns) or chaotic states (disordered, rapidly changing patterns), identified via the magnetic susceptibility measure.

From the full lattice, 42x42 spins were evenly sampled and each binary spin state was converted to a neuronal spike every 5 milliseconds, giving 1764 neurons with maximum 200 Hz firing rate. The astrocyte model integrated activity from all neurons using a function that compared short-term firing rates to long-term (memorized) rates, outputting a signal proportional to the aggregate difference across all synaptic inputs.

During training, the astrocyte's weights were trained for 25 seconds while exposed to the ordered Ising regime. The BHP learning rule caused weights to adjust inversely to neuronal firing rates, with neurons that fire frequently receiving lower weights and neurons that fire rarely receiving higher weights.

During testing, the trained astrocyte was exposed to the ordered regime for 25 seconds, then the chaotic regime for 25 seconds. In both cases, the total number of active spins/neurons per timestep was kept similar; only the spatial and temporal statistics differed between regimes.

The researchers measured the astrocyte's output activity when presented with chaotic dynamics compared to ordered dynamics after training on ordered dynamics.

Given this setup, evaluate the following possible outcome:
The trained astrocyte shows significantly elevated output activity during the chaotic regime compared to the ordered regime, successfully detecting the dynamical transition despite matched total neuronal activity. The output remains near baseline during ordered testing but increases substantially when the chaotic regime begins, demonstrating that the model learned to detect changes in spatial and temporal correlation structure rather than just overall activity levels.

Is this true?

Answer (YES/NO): YES